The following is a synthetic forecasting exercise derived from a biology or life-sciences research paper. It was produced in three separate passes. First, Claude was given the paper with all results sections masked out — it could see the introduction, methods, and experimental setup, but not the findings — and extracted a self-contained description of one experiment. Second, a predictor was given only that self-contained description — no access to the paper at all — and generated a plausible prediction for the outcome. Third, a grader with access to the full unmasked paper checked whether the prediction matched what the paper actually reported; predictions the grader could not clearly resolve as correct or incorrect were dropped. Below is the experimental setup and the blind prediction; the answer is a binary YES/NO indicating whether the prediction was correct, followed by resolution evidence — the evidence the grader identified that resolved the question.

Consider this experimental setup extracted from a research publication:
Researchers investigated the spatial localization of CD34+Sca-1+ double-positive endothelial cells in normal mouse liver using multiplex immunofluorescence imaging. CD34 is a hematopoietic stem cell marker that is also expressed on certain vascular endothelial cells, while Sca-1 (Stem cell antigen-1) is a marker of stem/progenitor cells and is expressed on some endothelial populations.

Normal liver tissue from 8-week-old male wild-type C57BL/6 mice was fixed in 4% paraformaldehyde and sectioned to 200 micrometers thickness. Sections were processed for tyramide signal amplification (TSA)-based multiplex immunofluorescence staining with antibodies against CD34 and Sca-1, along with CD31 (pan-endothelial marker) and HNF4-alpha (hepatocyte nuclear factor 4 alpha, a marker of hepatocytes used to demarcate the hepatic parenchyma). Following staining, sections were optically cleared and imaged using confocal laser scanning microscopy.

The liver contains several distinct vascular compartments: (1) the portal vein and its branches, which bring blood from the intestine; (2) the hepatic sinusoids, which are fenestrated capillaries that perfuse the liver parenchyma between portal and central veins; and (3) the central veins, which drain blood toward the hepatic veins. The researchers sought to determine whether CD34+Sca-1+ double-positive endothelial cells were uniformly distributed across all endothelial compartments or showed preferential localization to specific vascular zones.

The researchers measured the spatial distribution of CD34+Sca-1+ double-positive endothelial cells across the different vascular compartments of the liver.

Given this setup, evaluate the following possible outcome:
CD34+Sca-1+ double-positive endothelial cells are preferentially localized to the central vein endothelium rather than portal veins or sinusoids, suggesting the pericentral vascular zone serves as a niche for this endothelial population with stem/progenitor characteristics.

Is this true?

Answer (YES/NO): NO